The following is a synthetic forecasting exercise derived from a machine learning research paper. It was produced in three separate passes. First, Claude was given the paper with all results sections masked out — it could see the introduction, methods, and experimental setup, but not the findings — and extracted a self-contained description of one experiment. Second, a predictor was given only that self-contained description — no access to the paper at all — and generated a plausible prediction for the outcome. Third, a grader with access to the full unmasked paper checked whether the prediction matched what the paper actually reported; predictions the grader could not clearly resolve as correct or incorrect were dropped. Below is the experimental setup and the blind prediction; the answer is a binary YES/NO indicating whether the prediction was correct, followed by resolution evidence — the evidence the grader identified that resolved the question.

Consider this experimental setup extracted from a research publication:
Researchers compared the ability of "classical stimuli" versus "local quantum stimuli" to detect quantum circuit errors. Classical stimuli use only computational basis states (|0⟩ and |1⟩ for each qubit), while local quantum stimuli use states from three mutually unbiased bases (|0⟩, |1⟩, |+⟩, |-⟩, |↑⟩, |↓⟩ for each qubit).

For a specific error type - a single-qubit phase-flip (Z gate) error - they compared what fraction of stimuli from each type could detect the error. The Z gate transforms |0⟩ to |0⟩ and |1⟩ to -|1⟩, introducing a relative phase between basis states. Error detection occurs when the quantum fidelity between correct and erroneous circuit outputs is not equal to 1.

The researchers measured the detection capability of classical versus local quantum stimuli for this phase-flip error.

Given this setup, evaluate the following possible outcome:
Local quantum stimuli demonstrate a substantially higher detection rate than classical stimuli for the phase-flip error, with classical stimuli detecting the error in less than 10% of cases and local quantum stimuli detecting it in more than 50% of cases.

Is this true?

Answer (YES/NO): YES